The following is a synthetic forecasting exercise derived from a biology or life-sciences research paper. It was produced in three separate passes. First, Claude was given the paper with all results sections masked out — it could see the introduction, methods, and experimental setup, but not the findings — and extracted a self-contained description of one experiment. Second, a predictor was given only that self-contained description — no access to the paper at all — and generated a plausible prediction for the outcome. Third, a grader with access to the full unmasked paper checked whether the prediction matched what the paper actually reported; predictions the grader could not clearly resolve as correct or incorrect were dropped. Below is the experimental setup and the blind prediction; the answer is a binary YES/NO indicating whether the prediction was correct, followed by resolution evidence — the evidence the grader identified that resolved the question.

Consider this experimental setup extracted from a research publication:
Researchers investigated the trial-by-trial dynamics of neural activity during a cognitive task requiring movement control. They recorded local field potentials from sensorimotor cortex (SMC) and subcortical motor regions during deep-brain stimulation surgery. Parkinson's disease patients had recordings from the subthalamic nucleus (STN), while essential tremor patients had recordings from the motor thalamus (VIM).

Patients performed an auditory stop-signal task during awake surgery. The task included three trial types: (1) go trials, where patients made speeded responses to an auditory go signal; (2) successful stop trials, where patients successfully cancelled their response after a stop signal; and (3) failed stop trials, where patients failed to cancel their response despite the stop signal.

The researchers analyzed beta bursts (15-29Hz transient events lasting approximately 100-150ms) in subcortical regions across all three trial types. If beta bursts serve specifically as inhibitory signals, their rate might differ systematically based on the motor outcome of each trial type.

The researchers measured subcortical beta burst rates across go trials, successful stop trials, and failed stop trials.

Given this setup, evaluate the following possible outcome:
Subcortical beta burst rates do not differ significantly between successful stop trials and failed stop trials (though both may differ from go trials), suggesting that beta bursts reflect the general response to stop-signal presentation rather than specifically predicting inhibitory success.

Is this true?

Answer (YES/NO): NO